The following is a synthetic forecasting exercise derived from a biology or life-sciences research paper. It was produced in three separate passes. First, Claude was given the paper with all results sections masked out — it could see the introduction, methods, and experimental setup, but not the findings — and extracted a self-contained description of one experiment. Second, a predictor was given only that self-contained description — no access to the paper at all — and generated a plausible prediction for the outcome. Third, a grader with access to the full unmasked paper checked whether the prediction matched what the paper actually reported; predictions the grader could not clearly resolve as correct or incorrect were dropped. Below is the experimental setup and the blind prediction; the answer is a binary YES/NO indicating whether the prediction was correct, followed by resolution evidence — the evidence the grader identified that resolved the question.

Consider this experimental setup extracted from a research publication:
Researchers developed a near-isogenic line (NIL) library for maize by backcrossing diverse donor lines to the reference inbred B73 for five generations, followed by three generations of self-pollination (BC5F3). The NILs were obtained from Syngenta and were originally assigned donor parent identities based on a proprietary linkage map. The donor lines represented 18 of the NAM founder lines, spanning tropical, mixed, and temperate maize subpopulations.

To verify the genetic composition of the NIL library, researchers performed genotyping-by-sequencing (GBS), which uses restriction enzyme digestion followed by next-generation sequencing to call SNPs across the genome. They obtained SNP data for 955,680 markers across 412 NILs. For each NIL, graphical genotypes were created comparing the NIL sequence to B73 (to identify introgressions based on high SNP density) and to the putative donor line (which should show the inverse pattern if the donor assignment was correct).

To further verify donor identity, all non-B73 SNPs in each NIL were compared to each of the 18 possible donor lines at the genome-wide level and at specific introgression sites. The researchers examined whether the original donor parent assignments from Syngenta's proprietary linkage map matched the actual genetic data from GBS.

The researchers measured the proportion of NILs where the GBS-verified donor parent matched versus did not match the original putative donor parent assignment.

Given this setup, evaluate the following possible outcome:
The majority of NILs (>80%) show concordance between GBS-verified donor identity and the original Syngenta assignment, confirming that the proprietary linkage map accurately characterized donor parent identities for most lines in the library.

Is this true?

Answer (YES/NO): NO